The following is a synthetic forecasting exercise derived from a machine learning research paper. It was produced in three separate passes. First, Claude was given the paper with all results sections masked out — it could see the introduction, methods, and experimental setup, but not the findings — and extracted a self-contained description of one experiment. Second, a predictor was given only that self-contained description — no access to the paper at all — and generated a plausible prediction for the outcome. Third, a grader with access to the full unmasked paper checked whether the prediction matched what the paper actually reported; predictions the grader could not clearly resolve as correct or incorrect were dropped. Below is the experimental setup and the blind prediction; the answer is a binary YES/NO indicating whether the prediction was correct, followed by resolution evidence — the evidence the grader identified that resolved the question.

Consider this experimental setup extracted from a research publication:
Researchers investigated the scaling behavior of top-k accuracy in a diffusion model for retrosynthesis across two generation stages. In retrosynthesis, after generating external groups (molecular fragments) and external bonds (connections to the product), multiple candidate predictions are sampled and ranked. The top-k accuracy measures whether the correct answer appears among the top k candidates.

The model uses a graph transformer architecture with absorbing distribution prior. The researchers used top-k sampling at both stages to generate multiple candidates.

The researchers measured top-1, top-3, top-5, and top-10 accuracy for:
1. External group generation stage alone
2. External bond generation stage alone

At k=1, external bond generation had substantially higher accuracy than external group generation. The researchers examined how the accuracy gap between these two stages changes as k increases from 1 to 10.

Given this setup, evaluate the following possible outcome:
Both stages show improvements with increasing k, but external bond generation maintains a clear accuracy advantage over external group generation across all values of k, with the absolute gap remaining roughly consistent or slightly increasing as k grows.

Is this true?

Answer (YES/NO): NO